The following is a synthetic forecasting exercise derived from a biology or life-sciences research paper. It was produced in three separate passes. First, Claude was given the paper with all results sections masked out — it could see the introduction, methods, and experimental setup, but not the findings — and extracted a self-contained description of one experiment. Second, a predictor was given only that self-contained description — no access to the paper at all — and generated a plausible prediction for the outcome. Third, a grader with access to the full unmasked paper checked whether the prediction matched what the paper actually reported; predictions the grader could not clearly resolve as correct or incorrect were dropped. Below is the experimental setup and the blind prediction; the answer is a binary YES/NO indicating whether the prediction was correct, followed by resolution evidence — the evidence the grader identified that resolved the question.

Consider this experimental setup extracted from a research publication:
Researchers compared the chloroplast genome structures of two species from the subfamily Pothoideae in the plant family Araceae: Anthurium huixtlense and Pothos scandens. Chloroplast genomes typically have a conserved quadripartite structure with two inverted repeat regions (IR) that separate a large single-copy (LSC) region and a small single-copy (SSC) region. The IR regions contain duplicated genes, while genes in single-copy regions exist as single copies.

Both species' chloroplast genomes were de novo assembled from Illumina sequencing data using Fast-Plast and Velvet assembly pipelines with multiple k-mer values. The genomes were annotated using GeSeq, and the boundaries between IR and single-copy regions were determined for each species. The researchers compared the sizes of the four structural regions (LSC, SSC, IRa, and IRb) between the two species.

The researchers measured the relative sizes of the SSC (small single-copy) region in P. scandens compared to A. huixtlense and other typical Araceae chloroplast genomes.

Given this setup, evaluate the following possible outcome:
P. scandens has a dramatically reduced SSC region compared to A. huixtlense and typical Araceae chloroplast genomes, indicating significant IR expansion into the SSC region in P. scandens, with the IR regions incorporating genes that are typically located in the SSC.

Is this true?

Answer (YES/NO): YES